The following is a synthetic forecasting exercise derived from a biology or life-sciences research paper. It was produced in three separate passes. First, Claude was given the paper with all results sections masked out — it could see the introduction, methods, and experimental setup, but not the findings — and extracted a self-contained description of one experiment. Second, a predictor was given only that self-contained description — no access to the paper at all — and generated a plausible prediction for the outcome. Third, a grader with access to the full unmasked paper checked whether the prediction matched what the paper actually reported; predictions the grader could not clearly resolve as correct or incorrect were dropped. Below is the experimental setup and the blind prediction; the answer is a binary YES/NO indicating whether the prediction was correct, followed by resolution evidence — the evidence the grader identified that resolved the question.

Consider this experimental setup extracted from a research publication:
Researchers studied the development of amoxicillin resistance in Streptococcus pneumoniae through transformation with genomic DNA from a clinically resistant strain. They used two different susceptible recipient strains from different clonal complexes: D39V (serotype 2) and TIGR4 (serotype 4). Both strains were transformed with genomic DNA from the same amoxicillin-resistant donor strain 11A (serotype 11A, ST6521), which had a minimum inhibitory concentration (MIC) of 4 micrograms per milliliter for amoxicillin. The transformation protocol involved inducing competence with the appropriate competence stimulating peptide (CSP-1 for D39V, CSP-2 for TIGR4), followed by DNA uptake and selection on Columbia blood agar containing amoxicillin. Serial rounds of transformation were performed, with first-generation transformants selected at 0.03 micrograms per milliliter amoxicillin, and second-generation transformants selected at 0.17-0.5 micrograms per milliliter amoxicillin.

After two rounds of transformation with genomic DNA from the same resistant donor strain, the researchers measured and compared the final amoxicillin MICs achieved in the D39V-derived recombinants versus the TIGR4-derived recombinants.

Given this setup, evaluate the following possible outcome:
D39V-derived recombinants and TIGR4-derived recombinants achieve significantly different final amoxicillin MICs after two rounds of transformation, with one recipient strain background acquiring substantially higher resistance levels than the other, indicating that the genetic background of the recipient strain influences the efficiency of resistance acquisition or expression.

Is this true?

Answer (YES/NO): YES